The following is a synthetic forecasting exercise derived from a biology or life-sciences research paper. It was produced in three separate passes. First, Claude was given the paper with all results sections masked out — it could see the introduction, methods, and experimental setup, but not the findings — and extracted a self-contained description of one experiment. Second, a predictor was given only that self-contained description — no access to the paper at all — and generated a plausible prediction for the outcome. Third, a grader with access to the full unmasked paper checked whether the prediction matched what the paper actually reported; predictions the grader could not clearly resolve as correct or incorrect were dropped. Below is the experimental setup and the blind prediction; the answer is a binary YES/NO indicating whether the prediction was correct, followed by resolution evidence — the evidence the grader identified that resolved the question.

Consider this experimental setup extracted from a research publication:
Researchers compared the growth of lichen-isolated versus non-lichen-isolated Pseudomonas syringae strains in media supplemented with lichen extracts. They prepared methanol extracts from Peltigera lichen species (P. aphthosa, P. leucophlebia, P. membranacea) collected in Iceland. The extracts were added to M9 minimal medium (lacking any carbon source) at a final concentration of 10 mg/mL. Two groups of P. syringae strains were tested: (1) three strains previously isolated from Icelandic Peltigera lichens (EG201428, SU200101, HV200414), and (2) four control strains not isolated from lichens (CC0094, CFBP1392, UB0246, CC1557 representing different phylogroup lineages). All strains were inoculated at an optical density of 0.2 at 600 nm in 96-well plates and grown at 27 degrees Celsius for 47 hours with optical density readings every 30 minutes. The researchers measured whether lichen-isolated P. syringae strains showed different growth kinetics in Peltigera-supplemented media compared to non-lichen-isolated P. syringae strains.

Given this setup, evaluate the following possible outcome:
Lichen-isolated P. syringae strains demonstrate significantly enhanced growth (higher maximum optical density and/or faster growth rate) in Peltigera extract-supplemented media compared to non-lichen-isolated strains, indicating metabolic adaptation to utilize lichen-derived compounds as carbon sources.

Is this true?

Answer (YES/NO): NO